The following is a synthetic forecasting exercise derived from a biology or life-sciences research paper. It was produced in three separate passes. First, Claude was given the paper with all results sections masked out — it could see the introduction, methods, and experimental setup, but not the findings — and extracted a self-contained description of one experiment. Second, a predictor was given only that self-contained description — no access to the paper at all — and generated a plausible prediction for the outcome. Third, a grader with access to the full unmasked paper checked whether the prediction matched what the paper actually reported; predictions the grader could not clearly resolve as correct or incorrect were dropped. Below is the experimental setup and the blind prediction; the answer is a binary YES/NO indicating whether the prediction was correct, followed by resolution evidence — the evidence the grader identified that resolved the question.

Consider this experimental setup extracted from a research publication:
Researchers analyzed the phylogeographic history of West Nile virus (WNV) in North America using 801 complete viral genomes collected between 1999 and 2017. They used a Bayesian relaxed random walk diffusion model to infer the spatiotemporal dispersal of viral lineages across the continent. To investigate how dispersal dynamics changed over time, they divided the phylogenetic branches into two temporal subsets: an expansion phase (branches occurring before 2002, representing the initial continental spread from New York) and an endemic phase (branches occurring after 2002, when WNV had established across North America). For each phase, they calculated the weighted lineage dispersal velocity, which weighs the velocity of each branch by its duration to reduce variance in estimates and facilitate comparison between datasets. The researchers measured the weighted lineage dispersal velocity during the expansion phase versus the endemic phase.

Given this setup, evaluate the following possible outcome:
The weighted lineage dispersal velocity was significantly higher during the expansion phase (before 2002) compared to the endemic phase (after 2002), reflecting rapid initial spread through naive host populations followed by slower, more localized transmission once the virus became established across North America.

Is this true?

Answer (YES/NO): YES